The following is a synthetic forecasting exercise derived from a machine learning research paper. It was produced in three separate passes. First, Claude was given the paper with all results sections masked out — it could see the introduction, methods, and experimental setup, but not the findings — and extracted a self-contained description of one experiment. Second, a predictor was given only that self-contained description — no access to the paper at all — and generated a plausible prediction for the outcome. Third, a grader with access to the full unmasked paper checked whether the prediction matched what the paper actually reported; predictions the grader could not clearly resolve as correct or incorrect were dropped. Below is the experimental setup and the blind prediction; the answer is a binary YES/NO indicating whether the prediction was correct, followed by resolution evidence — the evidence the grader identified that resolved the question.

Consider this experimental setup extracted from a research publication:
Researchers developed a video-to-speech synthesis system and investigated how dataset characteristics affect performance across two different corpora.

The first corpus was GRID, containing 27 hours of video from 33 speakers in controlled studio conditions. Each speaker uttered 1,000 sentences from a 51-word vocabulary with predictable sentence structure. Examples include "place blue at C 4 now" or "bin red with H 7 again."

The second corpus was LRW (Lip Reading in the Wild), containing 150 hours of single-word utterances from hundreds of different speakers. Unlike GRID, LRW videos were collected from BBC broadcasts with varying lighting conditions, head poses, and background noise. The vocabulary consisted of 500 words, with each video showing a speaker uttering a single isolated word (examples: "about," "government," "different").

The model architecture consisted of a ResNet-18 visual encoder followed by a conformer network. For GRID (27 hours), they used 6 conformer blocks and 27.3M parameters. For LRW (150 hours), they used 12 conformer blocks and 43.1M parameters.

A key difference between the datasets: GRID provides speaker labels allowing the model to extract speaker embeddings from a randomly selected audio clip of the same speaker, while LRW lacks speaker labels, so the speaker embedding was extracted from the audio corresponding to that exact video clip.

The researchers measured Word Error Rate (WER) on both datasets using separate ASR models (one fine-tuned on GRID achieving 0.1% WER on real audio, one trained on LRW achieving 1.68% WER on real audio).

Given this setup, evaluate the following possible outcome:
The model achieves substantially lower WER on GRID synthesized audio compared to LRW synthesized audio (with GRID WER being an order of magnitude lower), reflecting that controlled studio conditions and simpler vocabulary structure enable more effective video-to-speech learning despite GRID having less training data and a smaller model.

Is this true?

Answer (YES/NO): NO